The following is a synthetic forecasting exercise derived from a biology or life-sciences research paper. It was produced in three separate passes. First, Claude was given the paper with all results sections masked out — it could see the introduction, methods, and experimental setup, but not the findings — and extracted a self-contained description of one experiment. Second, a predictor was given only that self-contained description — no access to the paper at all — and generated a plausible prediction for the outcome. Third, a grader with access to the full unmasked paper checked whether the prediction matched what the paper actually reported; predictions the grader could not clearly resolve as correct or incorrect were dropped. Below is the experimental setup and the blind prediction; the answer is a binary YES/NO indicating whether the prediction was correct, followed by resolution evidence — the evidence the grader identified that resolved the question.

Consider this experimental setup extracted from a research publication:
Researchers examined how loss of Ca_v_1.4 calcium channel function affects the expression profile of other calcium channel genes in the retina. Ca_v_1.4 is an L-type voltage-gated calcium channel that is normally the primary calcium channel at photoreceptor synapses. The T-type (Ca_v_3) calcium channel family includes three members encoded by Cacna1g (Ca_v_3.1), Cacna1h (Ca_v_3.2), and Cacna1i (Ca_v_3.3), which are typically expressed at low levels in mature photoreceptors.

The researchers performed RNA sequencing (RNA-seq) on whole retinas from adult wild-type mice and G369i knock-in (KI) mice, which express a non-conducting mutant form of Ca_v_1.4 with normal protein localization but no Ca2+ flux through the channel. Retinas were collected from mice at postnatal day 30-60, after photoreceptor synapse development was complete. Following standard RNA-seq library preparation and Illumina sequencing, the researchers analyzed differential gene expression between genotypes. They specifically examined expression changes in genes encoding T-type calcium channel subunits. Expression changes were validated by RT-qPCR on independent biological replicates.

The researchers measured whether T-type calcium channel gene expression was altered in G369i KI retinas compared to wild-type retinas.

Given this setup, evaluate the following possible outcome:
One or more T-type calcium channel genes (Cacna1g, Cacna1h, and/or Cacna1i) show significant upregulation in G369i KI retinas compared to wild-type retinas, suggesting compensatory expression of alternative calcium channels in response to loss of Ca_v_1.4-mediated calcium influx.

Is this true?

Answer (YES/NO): NO